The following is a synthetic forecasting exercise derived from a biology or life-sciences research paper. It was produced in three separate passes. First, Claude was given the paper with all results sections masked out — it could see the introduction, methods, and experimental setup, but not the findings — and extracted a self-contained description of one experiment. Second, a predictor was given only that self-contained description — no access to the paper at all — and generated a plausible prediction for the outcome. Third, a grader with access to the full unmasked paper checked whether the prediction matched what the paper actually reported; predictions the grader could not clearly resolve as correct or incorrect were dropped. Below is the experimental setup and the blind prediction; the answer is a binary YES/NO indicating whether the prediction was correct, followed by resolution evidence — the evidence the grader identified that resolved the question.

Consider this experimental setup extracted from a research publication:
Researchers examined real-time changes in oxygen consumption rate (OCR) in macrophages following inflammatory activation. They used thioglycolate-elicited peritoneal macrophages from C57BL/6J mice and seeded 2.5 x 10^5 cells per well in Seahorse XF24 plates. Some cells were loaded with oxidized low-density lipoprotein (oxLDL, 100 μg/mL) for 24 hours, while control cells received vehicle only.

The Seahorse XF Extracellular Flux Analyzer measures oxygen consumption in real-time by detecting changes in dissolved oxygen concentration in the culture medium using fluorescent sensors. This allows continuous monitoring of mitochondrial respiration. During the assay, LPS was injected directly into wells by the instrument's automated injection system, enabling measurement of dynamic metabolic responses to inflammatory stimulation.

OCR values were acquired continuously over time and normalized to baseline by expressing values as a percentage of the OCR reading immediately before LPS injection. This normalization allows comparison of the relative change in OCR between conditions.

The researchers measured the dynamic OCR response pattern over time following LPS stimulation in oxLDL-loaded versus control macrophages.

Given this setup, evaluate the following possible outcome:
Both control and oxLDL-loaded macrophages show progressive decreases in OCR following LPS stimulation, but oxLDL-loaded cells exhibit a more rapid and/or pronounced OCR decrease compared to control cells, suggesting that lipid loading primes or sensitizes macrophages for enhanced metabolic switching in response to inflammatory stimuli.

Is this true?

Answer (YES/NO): NO